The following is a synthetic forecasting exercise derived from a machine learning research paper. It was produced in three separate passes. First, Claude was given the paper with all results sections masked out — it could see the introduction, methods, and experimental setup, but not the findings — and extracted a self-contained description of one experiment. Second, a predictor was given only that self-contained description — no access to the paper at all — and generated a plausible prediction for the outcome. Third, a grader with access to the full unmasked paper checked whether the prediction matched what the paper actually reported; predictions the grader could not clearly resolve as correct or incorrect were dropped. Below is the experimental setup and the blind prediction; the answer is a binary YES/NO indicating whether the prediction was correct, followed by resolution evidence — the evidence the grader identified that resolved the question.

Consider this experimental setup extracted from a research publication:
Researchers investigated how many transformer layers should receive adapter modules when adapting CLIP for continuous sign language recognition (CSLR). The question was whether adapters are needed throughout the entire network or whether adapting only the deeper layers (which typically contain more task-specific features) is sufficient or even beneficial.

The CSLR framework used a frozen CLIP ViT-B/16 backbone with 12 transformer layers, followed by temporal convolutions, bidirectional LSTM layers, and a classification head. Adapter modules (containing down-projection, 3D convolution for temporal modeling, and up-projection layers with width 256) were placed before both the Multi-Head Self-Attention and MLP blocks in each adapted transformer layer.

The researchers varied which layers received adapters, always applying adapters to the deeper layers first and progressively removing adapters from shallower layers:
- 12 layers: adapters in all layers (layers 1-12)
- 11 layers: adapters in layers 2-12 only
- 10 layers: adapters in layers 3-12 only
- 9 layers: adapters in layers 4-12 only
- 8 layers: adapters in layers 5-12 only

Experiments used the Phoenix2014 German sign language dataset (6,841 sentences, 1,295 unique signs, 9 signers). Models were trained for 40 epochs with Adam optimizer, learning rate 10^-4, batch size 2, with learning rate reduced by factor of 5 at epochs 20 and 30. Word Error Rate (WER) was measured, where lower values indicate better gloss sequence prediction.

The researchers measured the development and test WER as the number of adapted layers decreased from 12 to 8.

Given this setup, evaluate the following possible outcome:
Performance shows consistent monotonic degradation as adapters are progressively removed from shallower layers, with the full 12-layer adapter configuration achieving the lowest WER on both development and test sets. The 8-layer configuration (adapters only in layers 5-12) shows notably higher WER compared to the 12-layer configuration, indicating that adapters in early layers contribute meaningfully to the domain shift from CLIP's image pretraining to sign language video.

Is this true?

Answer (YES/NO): NO